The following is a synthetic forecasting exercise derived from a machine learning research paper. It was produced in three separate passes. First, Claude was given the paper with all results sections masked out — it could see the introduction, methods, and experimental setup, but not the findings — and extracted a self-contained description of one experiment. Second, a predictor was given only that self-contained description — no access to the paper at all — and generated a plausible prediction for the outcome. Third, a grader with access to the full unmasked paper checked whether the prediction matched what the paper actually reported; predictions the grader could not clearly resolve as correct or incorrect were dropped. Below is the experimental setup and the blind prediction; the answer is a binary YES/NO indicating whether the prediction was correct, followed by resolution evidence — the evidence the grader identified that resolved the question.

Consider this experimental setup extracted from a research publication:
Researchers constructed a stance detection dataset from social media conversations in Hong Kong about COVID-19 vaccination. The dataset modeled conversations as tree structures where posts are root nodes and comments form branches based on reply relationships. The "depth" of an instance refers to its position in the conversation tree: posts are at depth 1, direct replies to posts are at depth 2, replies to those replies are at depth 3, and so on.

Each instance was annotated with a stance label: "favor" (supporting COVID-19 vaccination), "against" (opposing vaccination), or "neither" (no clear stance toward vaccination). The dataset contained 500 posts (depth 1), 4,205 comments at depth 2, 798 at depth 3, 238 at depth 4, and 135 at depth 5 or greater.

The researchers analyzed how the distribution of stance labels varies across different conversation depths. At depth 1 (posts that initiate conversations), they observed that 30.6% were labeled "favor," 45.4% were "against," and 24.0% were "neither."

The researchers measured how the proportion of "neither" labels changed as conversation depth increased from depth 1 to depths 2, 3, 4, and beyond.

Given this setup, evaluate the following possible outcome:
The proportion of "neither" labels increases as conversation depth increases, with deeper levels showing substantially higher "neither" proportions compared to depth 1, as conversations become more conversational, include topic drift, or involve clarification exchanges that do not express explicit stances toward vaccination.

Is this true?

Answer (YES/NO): YES